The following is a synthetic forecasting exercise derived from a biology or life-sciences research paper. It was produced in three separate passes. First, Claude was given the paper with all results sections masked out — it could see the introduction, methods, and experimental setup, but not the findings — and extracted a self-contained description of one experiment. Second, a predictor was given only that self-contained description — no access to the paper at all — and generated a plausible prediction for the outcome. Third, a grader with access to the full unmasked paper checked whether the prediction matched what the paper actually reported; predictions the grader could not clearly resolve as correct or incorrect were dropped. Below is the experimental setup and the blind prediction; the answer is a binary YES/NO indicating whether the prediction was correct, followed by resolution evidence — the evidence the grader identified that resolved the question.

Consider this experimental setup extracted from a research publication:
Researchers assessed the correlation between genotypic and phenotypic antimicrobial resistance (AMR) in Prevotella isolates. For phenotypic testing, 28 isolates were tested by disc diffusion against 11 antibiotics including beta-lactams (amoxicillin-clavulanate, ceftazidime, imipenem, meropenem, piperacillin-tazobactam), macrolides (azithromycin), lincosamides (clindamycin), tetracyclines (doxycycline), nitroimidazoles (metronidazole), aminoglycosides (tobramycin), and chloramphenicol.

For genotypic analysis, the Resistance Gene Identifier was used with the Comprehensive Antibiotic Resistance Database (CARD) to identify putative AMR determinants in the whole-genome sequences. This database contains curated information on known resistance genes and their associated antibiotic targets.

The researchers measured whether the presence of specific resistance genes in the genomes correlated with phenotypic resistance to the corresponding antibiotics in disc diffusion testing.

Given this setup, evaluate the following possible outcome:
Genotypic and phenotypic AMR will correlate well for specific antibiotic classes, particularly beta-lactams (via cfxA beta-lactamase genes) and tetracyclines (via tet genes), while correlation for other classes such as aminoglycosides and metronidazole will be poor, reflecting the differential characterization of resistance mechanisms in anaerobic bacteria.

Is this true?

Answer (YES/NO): YES